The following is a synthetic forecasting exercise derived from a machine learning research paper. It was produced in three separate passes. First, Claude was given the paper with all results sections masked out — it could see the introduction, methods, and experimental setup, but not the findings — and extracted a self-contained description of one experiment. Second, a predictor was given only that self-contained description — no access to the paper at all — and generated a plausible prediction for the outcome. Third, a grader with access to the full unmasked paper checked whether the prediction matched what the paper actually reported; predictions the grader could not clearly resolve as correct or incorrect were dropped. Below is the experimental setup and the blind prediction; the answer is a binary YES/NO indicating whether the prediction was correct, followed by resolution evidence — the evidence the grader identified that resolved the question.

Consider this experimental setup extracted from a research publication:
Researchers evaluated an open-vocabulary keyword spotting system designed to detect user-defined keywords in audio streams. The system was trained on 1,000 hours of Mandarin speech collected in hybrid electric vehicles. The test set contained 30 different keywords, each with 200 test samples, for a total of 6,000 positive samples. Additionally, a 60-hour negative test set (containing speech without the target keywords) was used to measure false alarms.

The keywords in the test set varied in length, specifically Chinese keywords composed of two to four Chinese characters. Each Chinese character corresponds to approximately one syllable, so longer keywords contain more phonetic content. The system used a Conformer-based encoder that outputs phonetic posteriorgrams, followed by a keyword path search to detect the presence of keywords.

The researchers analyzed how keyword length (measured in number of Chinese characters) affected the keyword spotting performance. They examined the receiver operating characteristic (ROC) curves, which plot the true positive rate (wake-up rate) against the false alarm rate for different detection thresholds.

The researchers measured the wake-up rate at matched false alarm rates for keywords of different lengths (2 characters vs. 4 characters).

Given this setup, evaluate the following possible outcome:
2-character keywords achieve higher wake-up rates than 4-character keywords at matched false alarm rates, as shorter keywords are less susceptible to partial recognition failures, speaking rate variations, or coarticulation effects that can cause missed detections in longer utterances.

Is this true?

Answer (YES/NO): NO